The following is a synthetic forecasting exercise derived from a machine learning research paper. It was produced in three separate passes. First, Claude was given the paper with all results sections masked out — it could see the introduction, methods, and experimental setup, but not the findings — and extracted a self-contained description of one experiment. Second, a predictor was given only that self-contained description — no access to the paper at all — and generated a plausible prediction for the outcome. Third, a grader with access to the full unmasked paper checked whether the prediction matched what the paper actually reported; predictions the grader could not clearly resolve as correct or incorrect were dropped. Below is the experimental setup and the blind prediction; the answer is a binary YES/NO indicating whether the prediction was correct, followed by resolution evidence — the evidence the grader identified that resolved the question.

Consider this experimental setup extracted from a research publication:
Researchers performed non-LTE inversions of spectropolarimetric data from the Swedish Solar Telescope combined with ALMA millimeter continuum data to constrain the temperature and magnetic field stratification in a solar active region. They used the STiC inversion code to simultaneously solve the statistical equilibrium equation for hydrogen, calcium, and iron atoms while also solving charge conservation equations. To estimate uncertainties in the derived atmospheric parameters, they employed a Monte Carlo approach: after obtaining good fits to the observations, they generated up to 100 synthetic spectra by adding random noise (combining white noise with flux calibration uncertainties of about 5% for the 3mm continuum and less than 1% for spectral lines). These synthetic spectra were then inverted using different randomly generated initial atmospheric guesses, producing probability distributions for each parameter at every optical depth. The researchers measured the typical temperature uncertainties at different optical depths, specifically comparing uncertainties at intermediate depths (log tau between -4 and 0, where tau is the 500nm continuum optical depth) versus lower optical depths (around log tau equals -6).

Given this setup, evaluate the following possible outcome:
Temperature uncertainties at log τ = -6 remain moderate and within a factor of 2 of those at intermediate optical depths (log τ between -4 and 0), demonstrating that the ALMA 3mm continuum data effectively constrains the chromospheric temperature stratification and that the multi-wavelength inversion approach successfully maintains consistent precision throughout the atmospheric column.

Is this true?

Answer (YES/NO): NO